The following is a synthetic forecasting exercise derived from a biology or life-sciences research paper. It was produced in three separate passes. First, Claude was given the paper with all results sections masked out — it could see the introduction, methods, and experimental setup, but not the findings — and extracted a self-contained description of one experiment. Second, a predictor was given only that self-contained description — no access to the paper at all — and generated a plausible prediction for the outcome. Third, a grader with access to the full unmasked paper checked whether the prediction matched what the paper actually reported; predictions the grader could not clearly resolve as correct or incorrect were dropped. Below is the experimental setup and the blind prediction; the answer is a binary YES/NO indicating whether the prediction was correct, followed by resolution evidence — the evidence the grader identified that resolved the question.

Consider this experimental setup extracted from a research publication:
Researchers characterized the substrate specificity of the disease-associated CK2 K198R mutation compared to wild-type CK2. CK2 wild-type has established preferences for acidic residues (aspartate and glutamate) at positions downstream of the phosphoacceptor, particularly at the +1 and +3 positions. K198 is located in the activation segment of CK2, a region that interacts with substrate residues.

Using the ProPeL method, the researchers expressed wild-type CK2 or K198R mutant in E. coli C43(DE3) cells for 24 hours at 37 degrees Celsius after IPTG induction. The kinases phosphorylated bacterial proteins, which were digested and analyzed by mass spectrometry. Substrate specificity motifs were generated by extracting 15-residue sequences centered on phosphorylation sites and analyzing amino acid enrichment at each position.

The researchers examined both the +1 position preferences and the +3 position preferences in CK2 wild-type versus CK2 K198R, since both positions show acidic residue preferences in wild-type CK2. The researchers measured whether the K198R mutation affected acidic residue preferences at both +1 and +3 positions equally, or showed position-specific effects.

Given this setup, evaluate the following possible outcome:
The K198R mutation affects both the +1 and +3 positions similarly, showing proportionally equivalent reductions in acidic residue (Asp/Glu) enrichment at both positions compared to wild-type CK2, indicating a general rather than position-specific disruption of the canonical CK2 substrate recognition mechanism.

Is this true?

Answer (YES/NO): NO